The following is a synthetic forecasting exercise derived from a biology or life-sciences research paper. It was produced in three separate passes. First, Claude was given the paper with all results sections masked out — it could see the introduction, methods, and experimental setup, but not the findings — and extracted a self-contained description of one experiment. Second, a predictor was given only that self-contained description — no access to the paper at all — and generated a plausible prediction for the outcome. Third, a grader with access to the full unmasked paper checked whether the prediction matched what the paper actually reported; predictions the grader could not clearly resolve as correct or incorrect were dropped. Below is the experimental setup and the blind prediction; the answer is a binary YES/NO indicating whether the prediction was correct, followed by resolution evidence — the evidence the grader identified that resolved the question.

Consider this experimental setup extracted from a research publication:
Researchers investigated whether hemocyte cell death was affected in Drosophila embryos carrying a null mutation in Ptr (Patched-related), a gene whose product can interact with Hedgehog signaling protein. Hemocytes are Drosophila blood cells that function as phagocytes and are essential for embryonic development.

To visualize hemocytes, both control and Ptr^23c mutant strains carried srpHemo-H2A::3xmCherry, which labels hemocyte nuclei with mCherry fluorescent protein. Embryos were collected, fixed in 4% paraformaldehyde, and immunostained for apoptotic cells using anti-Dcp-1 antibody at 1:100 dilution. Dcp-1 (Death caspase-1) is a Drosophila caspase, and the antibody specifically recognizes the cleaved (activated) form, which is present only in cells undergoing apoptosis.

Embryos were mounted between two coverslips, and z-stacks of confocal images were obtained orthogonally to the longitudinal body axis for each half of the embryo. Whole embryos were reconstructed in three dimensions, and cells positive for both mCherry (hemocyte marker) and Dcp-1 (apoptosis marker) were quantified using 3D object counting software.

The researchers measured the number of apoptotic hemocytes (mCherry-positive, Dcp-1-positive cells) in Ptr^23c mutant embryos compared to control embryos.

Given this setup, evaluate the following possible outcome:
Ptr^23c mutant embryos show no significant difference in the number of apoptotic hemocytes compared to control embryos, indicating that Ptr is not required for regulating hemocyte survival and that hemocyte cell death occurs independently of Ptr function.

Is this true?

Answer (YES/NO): YES